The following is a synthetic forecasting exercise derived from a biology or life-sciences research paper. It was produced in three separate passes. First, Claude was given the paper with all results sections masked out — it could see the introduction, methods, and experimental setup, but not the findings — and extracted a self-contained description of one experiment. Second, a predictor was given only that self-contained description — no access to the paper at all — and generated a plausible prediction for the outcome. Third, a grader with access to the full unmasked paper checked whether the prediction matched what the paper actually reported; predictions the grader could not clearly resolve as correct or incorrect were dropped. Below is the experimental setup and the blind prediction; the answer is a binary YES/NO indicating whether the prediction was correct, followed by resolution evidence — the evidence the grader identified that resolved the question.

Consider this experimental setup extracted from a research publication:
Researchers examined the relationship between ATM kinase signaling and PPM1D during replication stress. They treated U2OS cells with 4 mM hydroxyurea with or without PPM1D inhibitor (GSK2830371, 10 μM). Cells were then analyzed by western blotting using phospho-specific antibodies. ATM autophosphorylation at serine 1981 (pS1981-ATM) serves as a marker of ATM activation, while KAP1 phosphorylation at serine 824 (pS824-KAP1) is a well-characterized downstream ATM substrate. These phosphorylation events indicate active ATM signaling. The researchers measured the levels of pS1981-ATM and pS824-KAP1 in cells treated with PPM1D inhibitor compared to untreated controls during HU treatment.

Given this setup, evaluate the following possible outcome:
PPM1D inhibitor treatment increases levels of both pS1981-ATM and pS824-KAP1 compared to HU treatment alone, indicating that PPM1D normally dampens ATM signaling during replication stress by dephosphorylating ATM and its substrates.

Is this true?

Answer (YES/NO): NO